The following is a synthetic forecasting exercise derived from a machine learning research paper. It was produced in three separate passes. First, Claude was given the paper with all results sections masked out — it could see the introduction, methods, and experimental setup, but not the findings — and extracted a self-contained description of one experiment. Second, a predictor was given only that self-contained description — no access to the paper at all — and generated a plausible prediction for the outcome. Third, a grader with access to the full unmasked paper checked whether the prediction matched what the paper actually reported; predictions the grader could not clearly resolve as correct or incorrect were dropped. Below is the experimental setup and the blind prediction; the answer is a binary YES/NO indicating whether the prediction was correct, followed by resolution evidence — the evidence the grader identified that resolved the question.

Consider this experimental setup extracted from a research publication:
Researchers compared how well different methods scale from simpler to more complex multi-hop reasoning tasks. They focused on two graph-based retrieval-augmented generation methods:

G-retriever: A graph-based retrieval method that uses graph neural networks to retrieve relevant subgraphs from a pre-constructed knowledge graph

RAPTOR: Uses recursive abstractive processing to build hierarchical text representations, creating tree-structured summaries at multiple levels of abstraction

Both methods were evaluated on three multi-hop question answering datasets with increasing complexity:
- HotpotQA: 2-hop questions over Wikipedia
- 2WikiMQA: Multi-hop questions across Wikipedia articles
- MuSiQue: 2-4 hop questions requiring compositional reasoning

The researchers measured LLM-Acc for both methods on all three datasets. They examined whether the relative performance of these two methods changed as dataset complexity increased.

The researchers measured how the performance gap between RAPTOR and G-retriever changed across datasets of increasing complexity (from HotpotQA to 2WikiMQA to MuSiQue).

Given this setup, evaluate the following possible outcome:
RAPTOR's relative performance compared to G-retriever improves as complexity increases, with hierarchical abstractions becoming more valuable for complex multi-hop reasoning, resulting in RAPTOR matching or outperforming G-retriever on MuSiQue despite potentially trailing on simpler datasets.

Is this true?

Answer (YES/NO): NO